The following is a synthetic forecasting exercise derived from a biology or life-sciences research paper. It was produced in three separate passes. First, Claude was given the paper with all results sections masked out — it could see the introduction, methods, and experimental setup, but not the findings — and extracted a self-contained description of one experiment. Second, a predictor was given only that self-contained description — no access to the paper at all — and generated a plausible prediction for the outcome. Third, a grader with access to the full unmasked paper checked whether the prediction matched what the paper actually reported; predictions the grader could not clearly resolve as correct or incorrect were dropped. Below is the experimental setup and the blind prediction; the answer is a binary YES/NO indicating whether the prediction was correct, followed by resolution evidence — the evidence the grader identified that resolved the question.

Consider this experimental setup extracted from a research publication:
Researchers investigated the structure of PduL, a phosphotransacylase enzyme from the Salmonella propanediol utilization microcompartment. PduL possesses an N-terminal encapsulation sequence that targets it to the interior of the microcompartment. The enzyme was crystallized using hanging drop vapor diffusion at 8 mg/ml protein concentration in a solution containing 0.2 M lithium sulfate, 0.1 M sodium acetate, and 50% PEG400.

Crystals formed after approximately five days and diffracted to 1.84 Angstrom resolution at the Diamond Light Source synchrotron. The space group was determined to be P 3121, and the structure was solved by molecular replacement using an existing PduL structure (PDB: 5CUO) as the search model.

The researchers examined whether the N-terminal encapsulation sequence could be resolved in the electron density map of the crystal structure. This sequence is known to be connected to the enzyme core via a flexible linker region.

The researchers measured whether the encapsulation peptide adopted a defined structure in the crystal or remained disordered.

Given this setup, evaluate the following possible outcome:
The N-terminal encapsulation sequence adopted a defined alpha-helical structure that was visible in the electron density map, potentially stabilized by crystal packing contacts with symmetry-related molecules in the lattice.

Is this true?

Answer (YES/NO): NO